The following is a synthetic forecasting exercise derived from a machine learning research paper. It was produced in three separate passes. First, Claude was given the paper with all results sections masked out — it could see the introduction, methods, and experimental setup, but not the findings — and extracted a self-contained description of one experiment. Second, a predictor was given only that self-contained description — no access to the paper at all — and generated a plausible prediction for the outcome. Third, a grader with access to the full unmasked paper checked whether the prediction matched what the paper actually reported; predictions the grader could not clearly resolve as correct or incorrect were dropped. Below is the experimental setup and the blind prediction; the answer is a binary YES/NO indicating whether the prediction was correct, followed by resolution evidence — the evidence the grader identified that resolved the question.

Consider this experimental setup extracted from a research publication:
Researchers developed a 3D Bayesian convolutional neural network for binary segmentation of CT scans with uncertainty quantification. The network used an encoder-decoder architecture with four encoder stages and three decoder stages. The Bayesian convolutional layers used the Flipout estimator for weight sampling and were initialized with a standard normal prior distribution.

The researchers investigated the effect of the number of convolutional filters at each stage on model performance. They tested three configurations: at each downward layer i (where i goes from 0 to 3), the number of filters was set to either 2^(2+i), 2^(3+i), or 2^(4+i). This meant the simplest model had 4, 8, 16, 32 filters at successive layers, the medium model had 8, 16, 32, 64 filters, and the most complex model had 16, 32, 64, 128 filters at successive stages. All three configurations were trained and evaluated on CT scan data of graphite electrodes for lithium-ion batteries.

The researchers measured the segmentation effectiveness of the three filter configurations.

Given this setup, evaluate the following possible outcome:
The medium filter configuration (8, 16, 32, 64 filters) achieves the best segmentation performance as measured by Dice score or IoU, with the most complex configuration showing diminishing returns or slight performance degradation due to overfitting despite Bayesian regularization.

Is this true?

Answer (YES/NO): NO